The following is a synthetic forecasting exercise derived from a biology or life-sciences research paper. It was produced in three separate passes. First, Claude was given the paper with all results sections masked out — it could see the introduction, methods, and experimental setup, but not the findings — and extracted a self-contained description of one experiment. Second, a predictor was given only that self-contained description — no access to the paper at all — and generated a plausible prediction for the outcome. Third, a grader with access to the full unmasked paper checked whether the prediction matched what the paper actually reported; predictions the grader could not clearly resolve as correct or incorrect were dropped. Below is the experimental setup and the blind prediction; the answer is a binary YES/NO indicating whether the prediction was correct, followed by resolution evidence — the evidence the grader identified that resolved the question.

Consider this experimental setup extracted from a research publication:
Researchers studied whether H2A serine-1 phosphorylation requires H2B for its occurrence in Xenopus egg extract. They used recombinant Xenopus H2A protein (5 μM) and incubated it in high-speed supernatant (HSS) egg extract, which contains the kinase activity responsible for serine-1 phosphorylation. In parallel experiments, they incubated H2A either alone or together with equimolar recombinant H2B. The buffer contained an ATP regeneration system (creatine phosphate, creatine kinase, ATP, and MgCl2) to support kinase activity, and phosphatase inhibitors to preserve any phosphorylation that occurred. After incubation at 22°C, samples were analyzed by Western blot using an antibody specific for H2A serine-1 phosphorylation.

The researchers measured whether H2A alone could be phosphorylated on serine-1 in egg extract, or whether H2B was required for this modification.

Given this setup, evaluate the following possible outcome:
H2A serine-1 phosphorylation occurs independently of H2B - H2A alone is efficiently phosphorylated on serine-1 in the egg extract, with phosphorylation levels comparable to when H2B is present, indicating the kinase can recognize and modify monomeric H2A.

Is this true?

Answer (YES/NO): NO